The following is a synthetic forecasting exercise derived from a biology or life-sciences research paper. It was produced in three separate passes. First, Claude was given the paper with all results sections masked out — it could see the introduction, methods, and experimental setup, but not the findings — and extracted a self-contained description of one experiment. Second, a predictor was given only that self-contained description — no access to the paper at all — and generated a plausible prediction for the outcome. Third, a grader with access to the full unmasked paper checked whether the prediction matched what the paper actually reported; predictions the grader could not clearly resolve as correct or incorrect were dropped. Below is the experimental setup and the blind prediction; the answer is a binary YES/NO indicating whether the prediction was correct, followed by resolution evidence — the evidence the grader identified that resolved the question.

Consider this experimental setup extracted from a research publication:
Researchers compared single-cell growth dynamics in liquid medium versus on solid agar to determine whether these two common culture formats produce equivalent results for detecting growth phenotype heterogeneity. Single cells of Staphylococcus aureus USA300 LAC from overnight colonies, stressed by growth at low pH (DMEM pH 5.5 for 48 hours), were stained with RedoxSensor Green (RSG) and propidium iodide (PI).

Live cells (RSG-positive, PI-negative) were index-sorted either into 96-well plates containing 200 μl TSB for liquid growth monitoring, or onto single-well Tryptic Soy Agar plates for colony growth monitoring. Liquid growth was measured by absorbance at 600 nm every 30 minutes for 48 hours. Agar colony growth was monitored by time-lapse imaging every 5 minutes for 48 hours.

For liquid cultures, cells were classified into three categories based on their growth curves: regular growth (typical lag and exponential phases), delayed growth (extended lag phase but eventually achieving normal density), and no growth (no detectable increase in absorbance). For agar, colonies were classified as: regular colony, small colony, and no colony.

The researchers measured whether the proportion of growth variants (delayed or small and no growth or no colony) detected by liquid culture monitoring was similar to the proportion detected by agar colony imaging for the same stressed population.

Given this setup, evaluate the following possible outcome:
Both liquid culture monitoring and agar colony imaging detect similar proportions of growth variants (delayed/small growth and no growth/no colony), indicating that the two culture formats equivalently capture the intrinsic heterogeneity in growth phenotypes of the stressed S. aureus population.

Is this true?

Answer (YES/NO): NO